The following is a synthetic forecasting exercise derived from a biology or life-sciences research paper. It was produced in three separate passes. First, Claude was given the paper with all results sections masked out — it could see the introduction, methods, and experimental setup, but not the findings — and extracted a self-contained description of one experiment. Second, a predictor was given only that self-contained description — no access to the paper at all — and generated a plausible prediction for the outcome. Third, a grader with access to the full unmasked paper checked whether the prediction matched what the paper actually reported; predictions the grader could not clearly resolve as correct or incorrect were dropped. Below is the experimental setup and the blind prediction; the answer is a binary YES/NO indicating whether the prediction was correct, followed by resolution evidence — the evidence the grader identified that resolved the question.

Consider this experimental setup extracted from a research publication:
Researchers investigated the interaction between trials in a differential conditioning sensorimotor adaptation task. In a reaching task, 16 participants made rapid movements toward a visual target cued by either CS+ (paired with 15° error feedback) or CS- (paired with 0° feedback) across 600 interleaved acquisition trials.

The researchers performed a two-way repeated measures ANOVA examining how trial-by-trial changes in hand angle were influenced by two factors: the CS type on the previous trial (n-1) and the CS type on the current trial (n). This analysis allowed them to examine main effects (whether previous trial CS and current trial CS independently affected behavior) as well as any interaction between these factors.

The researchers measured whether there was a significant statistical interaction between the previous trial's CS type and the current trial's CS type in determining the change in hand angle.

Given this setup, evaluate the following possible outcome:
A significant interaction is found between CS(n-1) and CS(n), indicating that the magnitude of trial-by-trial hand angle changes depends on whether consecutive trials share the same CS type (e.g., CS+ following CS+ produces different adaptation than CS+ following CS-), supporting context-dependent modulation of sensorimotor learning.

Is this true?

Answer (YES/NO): YES